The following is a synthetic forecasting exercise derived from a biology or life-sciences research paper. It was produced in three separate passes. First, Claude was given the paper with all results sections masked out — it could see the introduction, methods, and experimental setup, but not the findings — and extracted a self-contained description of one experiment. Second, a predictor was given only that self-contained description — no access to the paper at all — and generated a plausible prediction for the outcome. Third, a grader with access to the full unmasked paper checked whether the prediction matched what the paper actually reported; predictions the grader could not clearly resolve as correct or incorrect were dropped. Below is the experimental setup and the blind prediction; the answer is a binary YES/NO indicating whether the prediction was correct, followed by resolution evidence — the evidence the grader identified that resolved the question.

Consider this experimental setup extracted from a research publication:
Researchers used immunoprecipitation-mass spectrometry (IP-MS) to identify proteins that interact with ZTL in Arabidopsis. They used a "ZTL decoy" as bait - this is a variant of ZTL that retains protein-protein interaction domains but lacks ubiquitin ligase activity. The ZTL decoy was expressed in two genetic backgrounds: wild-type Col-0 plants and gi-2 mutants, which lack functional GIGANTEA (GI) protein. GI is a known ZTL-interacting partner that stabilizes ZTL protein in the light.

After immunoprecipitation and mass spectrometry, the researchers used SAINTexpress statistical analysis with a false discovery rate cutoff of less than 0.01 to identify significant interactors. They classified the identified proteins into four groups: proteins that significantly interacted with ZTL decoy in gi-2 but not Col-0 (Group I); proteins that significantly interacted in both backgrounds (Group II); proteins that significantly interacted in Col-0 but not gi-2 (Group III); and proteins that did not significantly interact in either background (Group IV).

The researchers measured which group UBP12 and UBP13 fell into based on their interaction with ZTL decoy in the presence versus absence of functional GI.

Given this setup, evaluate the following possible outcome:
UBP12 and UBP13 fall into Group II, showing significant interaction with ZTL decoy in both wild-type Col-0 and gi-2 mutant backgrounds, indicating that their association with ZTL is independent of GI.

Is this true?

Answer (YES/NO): NO